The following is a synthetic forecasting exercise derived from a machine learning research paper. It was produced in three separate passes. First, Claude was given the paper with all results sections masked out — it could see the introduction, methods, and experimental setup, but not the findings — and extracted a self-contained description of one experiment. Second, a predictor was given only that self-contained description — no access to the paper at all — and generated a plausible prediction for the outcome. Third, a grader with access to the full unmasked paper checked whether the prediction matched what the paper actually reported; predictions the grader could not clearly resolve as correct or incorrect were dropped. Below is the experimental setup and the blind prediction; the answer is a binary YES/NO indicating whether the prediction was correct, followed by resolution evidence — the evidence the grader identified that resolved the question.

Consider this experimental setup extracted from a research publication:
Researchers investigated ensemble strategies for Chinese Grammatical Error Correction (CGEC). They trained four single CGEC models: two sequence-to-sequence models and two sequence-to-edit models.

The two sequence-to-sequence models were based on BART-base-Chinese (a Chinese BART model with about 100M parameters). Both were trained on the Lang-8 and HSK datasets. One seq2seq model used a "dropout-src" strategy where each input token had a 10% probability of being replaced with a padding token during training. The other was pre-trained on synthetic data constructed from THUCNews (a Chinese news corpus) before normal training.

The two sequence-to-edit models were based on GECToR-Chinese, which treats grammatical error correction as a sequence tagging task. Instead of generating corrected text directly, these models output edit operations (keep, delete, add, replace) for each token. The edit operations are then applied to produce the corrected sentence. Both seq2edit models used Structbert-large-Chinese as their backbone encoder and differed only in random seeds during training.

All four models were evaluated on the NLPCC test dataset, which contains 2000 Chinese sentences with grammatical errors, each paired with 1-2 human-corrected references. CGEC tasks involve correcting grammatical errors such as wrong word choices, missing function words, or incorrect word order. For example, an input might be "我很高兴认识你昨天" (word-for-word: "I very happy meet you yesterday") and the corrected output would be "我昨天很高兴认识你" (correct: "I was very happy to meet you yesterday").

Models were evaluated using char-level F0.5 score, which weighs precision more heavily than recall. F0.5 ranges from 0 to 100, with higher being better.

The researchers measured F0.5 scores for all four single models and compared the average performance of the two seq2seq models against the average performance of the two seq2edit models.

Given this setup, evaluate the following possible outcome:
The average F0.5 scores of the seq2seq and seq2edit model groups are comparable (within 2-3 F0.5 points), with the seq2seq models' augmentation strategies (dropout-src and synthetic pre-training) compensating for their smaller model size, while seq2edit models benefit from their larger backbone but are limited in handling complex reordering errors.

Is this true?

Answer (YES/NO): NO